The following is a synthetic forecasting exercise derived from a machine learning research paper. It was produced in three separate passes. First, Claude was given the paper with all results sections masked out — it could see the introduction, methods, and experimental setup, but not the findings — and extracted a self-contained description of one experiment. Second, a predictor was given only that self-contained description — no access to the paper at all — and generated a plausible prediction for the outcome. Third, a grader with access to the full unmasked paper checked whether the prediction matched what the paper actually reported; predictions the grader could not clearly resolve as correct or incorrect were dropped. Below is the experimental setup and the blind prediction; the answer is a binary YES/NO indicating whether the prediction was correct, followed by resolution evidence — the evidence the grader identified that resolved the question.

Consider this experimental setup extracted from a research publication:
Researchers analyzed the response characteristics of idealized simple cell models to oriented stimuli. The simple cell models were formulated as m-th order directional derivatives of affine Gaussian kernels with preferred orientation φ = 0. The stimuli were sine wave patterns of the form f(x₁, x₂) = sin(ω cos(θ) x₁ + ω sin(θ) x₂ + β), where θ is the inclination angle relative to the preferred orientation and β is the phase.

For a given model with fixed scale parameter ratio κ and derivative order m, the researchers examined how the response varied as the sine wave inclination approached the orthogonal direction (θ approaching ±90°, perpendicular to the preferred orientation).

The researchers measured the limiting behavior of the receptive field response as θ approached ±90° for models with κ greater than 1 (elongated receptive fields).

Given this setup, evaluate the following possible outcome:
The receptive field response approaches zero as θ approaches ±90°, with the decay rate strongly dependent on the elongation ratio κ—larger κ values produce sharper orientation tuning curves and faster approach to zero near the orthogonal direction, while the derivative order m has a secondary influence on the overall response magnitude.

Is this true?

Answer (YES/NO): NO